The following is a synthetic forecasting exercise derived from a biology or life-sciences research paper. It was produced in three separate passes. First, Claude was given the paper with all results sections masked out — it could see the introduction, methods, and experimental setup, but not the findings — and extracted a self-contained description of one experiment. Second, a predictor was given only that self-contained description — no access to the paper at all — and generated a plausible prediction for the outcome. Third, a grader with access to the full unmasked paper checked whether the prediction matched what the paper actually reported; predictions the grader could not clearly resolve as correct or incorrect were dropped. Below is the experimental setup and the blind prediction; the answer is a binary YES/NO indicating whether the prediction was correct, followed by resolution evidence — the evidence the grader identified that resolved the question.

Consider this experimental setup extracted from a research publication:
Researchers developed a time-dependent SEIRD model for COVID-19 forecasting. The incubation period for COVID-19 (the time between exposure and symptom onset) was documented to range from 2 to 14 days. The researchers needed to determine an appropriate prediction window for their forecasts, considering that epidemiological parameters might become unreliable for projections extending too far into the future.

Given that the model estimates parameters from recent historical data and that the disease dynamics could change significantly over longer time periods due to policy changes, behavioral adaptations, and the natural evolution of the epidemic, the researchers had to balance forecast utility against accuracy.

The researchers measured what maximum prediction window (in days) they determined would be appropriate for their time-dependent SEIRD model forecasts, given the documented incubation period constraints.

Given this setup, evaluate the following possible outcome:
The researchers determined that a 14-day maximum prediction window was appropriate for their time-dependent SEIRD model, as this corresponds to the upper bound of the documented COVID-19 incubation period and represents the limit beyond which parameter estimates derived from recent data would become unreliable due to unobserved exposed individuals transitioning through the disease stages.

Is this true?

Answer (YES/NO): NO